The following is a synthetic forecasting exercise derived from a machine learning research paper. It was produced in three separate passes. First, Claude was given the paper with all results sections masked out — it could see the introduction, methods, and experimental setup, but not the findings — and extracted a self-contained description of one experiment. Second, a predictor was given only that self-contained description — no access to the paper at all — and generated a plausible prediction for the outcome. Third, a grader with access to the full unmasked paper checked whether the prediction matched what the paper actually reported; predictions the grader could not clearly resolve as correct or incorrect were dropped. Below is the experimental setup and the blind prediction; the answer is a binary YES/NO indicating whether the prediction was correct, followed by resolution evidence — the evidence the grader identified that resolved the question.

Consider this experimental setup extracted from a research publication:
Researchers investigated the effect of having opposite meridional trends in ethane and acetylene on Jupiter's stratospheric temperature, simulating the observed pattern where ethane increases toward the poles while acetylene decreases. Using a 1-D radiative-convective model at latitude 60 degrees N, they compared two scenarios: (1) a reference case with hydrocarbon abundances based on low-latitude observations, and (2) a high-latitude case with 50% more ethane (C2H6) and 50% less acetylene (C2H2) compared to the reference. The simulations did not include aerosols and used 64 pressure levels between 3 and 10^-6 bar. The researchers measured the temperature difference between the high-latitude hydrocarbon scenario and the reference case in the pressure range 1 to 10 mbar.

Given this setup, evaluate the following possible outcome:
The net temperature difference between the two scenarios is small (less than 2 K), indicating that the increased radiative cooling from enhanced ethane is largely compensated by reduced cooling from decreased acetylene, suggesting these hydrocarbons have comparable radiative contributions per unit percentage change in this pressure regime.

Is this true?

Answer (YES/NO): NO